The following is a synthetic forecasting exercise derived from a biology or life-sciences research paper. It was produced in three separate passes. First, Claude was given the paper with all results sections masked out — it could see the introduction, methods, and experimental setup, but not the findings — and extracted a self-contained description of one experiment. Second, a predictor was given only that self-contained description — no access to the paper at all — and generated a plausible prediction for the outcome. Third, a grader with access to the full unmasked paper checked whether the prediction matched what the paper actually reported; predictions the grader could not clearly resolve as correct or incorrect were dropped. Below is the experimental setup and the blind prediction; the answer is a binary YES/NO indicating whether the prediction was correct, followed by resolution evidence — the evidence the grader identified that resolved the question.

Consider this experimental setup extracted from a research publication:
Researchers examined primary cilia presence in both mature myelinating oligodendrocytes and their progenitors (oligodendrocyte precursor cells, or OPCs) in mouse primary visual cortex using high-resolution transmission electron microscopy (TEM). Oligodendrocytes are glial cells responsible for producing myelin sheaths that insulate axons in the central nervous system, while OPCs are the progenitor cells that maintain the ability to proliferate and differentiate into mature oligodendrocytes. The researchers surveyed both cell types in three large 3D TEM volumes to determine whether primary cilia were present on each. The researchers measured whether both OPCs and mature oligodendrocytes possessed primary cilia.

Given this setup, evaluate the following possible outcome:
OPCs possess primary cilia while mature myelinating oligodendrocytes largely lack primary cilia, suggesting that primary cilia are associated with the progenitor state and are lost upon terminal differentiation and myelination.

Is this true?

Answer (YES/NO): YES